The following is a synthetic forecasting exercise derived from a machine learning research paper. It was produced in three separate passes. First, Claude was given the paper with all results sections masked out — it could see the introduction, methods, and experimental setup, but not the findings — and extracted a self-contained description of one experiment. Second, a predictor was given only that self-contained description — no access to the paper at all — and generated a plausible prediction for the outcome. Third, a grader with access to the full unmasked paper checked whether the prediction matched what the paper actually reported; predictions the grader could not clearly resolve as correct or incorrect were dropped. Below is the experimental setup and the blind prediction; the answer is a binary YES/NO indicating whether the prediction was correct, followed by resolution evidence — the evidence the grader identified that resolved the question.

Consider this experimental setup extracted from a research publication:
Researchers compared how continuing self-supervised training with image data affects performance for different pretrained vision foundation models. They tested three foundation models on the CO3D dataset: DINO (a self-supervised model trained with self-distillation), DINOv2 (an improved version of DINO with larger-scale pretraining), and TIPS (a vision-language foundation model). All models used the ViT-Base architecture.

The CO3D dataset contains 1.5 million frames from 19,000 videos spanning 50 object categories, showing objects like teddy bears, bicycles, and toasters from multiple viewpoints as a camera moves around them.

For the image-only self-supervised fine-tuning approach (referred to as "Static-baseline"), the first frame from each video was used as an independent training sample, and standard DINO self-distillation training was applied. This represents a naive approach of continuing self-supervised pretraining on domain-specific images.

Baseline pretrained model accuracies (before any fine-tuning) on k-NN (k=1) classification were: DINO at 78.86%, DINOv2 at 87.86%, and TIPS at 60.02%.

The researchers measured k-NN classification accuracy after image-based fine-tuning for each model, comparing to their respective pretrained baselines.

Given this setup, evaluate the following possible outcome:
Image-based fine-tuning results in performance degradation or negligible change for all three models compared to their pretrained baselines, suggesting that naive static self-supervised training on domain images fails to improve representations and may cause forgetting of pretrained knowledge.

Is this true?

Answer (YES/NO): NO